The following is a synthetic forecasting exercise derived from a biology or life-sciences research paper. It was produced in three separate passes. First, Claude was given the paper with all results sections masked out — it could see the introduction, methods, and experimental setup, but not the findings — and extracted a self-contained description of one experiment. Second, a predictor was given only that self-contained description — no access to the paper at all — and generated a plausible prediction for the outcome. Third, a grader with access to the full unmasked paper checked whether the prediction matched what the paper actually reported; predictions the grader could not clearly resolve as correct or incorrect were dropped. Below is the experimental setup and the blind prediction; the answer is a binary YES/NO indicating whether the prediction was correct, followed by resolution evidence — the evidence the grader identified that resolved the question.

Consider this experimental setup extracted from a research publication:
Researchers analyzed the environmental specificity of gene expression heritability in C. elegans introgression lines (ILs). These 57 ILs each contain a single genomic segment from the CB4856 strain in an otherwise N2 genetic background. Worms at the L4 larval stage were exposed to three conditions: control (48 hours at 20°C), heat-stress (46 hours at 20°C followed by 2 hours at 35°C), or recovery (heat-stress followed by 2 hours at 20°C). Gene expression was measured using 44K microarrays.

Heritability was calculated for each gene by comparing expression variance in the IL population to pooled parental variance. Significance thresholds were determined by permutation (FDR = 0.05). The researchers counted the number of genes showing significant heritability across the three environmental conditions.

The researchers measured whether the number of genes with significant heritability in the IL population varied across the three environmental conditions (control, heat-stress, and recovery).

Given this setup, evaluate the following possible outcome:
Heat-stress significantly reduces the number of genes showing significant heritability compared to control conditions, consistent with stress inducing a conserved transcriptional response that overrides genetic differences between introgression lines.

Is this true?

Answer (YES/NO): NO